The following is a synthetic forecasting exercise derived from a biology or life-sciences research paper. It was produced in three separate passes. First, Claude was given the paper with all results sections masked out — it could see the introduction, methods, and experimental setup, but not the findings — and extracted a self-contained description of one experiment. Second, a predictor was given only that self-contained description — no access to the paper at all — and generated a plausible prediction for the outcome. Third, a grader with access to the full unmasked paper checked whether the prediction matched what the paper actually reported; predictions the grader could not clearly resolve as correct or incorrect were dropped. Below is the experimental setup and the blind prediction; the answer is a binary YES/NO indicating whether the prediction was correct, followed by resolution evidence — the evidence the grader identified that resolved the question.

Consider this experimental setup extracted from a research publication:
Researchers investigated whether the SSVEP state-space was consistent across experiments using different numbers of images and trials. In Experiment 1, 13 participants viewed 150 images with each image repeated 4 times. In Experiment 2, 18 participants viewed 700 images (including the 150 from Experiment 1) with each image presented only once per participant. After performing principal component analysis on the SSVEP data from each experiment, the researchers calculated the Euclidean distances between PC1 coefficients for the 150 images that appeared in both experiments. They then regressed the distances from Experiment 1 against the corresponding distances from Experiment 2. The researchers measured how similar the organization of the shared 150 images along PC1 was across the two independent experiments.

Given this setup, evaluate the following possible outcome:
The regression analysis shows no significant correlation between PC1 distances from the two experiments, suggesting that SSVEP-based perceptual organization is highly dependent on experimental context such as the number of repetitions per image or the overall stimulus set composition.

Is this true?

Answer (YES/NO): NO